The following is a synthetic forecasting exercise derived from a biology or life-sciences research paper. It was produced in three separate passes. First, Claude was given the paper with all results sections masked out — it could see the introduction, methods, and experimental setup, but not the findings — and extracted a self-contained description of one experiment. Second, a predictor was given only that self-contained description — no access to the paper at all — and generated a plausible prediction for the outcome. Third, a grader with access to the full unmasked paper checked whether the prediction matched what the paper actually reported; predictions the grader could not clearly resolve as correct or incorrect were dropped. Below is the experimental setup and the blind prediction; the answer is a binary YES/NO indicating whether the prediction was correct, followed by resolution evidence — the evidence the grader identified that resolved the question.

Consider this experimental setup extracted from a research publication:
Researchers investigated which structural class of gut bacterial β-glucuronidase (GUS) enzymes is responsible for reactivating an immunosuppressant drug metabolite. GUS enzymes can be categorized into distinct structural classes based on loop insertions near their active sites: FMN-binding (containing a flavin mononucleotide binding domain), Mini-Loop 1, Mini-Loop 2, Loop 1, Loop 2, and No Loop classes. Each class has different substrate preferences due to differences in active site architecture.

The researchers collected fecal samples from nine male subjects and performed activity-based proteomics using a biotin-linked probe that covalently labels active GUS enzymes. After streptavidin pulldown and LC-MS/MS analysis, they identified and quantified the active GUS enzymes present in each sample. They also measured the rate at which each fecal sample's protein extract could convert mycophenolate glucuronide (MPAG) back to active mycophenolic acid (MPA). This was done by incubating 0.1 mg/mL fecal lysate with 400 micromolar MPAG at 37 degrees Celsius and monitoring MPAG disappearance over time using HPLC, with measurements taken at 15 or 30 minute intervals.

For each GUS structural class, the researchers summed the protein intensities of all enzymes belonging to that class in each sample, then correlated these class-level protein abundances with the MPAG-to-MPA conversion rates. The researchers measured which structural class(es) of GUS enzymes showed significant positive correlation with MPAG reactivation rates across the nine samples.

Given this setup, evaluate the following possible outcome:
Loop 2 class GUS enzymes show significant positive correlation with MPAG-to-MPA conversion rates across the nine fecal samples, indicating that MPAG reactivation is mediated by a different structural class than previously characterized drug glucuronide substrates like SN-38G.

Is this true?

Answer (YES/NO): NO